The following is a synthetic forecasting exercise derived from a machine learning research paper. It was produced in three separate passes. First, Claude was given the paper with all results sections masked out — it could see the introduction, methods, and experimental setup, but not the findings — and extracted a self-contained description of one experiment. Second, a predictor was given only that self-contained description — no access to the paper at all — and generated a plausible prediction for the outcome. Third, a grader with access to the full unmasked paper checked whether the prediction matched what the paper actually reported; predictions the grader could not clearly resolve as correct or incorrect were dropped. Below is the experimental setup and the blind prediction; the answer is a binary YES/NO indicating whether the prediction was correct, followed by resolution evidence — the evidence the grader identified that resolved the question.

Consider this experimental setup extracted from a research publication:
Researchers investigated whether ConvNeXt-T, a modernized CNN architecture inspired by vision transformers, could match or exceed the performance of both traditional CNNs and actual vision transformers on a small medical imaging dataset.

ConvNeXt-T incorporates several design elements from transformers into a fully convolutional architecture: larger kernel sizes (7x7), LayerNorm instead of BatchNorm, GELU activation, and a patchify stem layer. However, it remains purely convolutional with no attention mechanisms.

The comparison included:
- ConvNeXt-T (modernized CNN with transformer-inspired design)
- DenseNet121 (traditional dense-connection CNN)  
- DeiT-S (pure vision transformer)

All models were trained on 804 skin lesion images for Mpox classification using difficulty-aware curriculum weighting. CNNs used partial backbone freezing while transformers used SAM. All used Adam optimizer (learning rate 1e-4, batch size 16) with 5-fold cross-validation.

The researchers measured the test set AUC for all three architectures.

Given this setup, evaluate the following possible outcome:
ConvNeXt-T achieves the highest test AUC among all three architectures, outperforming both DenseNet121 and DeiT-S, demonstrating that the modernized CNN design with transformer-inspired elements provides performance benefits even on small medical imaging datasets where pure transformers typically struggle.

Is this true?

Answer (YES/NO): YES